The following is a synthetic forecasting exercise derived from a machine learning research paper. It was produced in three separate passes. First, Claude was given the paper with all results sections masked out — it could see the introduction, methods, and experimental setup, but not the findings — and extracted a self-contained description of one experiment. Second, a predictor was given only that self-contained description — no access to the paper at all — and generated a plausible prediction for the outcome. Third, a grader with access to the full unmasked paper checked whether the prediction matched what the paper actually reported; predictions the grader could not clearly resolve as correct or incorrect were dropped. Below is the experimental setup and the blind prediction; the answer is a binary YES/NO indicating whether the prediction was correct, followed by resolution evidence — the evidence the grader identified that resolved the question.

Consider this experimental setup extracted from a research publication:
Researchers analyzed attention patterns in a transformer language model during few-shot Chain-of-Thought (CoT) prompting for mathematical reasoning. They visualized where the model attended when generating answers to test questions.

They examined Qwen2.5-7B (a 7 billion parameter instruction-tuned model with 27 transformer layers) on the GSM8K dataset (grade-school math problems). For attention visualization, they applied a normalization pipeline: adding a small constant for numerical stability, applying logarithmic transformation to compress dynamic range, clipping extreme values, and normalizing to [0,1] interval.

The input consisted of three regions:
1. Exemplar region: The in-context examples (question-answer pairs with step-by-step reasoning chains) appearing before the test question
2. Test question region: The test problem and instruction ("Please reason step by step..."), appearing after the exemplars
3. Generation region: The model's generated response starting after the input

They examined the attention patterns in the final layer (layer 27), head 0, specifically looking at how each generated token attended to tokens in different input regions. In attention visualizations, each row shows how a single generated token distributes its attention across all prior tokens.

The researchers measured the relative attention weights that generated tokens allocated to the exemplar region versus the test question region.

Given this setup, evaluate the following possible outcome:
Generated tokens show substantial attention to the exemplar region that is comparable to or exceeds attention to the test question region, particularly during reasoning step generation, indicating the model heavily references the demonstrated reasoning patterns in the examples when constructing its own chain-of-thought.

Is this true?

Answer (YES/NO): NO